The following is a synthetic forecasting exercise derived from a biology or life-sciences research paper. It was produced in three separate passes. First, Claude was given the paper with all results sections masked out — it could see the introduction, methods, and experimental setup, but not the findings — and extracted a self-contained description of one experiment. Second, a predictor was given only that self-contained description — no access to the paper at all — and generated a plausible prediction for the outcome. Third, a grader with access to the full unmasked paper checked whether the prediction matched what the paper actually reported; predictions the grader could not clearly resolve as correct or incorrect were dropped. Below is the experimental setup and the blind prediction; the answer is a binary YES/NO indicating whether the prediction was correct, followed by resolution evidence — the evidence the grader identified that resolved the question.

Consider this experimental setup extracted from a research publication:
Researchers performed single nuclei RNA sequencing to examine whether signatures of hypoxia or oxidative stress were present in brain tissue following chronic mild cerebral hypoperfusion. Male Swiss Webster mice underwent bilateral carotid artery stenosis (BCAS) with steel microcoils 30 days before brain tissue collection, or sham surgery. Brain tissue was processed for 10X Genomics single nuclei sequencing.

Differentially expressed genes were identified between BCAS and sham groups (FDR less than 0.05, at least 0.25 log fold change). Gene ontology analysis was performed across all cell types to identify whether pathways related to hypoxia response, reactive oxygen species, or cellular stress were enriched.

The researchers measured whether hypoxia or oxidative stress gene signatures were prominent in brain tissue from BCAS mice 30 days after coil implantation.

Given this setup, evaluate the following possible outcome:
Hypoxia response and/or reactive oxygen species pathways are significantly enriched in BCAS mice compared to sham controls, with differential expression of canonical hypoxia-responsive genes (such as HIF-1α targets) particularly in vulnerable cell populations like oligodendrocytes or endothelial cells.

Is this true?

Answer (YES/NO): NO